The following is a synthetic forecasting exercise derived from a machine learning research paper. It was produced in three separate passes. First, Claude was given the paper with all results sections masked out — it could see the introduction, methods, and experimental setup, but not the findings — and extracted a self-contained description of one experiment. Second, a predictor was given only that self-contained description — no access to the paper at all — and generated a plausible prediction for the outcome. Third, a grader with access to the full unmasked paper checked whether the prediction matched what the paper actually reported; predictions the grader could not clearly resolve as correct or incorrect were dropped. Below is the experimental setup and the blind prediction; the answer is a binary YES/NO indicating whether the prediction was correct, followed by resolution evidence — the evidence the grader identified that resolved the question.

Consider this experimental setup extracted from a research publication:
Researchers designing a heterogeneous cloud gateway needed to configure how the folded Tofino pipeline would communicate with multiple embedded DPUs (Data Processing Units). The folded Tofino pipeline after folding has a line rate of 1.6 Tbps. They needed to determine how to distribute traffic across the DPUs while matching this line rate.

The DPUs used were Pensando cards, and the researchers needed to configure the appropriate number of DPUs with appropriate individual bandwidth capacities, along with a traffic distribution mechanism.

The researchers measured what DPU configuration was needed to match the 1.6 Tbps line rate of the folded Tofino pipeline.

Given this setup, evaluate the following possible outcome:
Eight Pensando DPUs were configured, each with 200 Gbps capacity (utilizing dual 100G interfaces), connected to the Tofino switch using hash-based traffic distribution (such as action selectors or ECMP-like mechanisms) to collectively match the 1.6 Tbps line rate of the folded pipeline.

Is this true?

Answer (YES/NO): NO